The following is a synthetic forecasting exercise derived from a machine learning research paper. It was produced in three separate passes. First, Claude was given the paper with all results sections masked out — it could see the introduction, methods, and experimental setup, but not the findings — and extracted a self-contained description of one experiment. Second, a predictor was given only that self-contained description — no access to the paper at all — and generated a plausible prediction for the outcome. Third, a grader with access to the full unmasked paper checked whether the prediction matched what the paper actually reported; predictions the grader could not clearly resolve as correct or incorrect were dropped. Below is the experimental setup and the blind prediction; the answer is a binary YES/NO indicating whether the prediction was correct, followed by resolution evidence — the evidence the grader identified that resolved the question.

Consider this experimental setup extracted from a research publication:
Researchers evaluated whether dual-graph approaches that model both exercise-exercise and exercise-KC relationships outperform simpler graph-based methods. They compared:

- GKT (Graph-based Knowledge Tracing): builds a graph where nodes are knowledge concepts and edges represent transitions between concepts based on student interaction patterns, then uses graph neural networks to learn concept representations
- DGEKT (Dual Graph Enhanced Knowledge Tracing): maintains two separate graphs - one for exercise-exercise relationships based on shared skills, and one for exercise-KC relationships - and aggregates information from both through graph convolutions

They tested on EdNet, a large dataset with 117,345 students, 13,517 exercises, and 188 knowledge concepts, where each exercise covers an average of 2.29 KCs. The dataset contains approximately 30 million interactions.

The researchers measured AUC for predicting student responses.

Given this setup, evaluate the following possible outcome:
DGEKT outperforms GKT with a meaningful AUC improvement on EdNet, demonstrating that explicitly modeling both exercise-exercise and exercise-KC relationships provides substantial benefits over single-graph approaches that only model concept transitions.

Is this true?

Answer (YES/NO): YES